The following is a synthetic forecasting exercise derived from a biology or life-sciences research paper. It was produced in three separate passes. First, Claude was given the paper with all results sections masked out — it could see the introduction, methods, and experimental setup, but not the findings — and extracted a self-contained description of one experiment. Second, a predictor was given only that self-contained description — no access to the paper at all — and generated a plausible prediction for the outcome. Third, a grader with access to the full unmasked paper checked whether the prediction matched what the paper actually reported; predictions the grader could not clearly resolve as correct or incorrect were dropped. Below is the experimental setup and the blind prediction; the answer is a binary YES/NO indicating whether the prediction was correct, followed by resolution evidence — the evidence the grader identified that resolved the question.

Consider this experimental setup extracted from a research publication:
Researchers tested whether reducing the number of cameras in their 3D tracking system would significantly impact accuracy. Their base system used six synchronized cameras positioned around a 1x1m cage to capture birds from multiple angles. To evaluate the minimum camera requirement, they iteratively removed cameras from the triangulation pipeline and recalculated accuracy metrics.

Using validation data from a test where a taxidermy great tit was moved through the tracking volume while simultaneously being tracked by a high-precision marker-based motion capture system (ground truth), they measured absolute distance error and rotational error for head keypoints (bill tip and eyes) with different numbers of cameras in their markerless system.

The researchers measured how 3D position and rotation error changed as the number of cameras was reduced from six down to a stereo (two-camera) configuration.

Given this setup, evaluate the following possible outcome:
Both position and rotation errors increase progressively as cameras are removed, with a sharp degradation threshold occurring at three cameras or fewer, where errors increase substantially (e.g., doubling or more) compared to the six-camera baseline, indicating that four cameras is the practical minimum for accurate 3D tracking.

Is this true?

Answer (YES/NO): NO